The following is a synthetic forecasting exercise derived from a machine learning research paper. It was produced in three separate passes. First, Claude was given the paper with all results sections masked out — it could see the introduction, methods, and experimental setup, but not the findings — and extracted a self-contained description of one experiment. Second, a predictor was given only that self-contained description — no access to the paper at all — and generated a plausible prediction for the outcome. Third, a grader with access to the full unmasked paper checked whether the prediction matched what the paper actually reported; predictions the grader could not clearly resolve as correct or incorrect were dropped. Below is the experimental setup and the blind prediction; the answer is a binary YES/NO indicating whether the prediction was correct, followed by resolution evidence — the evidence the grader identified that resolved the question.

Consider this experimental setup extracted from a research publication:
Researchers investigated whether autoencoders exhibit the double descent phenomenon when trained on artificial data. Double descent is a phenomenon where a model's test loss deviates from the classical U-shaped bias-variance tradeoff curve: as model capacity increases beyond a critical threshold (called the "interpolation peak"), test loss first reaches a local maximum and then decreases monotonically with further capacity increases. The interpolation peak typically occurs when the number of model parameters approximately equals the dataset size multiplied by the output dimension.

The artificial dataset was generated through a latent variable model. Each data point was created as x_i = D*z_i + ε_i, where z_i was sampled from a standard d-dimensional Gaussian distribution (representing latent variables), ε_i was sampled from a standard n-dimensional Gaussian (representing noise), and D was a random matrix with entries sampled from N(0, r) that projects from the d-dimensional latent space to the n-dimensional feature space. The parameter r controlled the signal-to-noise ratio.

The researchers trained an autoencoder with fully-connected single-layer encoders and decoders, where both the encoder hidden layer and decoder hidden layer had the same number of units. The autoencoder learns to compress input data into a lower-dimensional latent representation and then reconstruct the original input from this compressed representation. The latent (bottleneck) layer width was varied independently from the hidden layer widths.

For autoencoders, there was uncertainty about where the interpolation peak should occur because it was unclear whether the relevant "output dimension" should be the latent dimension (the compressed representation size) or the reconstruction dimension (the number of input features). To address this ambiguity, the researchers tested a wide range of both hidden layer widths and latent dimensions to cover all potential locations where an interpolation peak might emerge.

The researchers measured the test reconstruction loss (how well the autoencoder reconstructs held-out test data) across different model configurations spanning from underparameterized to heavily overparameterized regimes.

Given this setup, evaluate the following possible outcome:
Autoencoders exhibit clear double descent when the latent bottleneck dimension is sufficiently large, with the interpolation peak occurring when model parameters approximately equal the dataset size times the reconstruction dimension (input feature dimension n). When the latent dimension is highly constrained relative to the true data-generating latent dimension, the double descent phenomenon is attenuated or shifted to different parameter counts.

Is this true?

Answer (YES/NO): NO